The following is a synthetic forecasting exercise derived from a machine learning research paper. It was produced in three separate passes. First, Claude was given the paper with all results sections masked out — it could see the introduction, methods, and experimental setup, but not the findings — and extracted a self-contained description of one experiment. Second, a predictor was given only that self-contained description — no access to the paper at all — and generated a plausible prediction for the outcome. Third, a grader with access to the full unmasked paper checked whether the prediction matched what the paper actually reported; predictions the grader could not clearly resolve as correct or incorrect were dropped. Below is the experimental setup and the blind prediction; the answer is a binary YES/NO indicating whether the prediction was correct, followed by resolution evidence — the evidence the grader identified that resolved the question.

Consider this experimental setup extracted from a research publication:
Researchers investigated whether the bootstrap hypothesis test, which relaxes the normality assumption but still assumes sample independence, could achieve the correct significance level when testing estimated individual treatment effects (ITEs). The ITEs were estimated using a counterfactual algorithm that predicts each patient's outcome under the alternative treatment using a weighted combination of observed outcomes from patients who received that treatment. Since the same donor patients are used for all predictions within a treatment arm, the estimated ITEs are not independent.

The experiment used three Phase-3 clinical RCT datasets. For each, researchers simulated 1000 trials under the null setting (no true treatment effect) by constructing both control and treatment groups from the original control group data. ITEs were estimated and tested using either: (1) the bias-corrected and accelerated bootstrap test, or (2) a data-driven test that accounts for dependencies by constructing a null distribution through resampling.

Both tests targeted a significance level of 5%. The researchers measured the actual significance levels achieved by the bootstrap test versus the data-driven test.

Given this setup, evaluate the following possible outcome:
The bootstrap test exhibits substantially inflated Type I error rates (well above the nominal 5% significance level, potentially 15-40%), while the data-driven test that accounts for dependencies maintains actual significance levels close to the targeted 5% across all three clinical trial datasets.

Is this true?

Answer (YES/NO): NO